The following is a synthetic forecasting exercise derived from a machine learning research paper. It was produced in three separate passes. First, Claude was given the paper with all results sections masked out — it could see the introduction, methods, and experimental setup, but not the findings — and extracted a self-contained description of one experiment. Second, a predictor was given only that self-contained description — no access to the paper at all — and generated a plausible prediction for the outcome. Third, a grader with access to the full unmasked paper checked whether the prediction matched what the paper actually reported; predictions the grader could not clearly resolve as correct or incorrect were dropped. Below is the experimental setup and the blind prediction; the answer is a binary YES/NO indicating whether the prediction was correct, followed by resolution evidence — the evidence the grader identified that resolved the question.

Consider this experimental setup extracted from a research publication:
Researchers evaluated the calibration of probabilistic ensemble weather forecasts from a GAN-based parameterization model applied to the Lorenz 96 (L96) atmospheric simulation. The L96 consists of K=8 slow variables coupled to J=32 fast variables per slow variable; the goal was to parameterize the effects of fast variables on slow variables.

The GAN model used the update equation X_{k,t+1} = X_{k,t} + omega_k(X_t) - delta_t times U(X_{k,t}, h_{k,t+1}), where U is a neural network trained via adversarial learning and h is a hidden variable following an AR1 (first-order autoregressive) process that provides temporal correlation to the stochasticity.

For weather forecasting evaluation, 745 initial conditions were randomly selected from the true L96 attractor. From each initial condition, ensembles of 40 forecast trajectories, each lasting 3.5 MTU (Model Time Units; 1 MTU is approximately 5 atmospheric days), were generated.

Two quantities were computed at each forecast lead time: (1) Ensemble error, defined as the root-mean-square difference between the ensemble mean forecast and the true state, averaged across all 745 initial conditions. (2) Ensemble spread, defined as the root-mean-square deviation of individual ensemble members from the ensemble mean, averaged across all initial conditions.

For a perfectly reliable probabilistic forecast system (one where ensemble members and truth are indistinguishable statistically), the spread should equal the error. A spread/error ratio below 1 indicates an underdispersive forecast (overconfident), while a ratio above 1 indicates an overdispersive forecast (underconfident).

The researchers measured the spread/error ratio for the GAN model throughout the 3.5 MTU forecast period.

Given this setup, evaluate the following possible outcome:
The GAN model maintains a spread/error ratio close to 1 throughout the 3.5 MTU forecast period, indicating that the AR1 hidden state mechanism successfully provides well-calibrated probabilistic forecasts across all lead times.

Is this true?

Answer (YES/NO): NO